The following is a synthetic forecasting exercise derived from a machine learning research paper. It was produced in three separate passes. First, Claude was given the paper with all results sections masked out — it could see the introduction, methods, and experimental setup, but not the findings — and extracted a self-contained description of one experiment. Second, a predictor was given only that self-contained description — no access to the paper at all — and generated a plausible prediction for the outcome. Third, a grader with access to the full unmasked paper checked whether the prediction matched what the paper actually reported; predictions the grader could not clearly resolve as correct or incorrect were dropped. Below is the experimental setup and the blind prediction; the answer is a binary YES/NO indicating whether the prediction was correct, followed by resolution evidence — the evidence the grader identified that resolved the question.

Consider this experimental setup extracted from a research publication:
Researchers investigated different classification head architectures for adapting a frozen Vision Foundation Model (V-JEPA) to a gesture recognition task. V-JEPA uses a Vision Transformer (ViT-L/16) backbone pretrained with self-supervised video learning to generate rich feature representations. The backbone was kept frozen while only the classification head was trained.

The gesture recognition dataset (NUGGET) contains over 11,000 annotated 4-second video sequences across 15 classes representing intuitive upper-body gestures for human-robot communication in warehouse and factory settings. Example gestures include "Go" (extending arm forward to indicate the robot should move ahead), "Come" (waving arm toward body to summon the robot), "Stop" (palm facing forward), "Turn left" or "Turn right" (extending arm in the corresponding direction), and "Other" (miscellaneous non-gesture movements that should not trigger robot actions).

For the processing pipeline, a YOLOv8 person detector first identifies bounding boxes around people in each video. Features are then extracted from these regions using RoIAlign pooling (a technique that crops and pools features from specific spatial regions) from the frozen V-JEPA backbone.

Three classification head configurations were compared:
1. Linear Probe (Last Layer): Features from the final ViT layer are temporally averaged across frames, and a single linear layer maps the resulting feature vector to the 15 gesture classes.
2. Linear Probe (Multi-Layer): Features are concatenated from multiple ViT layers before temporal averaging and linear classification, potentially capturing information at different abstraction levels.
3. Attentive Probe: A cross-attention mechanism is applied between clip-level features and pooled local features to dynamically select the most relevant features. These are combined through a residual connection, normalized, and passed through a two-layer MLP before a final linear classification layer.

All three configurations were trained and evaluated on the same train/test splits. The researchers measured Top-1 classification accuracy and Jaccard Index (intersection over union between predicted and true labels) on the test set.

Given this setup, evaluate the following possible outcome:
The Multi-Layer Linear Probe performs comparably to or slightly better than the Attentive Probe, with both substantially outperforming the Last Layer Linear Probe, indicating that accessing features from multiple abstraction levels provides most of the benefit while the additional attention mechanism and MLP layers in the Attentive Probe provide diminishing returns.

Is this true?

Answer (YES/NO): NO